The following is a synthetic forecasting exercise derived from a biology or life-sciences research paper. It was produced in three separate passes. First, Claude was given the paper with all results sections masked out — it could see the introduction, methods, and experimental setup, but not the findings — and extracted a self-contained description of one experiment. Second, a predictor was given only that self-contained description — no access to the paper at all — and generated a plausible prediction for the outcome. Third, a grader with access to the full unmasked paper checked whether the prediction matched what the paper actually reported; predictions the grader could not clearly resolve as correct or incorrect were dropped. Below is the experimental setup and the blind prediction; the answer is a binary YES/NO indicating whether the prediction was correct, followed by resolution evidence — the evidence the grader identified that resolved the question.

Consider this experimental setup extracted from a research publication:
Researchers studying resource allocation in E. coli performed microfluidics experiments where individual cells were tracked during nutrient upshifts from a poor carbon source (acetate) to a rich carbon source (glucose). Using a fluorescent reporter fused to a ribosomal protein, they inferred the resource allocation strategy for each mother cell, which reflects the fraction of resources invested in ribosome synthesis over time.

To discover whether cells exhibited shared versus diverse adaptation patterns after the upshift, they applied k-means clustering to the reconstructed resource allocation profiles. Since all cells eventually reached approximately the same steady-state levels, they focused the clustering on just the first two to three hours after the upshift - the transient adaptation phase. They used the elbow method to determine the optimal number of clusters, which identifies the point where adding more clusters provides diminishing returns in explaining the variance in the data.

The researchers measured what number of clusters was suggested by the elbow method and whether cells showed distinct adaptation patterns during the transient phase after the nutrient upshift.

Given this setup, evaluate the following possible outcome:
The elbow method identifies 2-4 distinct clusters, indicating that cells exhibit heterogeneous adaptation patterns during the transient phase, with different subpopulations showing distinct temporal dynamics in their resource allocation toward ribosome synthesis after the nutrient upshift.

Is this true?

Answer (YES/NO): YES